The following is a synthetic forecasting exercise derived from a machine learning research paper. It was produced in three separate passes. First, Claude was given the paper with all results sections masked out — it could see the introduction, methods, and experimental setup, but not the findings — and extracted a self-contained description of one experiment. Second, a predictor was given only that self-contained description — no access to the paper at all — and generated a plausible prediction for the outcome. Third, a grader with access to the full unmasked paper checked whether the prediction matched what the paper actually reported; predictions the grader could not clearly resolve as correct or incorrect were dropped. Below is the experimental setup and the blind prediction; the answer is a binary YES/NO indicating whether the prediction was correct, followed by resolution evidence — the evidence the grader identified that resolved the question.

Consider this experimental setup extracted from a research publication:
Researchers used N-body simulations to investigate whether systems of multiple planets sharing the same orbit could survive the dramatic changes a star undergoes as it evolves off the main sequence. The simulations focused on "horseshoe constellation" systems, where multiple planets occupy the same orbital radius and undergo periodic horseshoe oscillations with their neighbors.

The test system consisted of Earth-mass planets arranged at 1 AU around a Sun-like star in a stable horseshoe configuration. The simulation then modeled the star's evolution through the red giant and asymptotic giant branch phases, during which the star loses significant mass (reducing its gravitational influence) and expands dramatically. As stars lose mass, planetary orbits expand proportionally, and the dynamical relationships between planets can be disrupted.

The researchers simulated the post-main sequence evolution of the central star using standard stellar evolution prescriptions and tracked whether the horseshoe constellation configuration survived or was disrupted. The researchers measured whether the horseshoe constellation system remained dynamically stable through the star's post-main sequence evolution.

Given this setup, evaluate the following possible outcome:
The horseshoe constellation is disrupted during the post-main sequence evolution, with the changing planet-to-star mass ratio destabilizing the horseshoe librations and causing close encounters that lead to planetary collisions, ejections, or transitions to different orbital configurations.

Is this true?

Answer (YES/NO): NO